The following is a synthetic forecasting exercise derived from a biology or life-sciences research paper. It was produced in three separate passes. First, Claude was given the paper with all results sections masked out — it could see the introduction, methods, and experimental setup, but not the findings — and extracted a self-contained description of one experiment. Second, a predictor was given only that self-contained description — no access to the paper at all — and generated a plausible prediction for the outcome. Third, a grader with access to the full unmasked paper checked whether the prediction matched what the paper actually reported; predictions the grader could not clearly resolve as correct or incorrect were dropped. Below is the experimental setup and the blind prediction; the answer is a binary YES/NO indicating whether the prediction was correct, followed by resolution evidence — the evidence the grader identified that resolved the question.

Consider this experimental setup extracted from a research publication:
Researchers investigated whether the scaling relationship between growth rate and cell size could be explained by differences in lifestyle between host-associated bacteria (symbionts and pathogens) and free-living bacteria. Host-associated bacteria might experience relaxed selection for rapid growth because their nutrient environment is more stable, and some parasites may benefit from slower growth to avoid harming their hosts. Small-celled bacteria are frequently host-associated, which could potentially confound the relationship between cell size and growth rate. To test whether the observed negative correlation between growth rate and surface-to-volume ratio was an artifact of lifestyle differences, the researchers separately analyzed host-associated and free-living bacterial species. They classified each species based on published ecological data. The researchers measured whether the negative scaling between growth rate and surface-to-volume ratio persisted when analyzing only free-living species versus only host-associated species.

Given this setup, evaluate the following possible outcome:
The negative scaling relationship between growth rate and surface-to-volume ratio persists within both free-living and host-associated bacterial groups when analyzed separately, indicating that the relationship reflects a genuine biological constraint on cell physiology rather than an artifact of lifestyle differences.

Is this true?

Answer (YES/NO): YES